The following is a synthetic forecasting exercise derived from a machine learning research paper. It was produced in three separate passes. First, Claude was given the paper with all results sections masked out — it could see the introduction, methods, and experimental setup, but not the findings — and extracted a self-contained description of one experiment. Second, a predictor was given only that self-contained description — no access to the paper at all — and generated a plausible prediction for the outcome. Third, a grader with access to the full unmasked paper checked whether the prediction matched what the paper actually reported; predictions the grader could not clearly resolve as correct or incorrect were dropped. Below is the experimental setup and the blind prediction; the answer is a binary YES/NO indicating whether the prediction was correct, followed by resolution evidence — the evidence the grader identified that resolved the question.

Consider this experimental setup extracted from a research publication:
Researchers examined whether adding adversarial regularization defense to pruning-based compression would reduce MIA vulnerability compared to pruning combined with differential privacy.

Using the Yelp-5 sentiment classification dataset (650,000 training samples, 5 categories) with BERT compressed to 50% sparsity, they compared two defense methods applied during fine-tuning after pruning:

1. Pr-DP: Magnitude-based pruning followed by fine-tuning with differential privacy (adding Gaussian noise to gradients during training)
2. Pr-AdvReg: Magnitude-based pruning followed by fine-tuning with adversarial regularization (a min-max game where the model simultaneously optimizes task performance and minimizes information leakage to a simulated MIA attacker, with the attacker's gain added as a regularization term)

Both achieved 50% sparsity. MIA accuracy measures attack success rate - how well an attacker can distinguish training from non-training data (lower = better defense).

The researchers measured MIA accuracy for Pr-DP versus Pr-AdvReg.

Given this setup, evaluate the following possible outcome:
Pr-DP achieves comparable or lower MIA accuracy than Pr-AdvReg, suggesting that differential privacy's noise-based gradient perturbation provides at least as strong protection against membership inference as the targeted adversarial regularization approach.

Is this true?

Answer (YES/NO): YES